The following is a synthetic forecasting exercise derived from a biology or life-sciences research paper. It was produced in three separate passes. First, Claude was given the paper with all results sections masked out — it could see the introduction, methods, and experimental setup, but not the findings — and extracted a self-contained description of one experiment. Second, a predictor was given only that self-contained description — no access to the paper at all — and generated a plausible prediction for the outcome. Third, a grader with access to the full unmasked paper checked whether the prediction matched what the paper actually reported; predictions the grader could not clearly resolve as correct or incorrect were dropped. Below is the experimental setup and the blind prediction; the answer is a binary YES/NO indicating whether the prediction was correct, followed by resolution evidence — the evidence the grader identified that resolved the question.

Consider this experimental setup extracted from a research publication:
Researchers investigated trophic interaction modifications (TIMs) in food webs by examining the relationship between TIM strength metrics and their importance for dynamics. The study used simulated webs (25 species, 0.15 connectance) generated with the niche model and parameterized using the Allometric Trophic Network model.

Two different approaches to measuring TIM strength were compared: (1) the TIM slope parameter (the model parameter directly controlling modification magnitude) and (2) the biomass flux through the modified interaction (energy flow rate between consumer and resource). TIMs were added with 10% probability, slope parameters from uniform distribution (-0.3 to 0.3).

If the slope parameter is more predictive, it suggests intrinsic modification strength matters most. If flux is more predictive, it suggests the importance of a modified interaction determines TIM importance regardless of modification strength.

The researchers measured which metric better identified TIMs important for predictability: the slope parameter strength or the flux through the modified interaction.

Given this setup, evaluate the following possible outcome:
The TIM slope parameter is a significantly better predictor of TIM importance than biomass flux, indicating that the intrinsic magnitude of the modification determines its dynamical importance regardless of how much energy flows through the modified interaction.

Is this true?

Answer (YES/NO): NO